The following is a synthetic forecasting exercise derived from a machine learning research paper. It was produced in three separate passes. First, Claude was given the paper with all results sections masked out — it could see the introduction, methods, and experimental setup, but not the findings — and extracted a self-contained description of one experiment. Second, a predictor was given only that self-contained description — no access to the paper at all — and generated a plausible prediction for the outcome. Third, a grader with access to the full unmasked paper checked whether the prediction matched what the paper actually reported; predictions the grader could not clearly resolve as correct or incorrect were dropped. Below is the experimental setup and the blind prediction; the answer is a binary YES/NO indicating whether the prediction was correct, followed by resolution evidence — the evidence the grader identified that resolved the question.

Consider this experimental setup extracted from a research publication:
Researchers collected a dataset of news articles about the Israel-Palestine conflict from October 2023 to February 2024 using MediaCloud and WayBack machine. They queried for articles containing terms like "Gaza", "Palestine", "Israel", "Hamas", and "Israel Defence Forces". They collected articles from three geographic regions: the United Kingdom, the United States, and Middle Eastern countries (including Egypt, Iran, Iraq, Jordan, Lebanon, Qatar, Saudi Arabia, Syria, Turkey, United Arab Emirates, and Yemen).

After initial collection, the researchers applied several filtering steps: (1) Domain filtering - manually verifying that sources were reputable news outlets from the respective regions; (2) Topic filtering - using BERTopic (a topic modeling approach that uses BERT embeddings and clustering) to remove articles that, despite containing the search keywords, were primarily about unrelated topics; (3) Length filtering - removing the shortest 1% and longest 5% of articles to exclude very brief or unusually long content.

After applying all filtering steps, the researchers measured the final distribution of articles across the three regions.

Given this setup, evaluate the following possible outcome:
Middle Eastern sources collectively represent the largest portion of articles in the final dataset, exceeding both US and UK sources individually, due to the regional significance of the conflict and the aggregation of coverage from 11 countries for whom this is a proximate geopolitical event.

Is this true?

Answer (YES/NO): NO